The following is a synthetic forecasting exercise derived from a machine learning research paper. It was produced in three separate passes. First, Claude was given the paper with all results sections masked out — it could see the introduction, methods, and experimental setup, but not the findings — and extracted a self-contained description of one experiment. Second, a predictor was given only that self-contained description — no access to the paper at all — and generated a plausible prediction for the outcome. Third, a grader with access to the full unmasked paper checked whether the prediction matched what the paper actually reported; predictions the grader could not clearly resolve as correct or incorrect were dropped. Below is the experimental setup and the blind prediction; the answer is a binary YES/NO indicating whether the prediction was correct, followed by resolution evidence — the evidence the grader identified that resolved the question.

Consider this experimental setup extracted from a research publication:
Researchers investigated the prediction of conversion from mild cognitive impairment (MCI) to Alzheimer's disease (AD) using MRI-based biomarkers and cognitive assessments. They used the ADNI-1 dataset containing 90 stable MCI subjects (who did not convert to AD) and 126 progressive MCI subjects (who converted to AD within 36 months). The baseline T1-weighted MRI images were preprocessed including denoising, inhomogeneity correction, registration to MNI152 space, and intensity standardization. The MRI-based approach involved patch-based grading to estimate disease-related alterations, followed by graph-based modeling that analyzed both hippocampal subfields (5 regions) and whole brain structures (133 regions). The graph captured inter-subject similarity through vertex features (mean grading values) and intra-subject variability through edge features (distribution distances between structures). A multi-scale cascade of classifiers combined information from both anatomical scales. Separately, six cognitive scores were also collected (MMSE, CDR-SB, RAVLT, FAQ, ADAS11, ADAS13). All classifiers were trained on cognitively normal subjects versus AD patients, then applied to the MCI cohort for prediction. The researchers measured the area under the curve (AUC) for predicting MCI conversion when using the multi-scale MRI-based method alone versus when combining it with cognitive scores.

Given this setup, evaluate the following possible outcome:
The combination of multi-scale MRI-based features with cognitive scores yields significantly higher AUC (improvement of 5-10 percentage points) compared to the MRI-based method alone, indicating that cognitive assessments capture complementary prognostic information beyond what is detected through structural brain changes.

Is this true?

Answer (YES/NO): NO